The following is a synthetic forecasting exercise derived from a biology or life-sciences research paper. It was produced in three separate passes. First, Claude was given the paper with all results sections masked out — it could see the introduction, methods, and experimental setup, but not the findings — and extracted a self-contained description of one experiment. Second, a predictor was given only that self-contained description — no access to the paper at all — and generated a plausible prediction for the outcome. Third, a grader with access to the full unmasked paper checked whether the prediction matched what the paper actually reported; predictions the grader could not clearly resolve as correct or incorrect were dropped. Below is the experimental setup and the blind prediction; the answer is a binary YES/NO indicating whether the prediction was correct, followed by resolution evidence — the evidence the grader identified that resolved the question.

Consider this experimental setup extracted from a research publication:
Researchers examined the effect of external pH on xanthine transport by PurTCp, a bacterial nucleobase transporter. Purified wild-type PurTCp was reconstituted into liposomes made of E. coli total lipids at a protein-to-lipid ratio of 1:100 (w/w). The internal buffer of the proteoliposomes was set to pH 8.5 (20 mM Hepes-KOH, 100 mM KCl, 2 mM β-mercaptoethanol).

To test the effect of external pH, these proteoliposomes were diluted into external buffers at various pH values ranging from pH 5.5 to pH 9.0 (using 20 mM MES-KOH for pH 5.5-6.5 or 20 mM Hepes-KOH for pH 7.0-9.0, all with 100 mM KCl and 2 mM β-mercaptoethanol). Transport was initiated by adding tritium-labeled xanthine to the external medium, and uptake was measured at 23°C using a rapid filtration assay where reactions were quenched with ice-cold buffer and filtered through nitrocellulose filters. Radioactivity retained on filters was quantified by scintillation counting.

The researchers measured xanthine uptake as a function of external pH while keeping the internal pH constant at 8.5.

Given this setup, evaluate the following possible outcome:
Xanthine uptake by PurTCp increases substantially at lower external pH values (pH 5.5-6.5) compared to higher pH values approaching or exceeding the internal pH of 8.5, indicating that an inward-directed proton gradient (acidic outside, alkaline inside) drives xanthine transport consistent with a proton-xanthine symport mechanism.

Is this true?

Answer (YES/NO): YES